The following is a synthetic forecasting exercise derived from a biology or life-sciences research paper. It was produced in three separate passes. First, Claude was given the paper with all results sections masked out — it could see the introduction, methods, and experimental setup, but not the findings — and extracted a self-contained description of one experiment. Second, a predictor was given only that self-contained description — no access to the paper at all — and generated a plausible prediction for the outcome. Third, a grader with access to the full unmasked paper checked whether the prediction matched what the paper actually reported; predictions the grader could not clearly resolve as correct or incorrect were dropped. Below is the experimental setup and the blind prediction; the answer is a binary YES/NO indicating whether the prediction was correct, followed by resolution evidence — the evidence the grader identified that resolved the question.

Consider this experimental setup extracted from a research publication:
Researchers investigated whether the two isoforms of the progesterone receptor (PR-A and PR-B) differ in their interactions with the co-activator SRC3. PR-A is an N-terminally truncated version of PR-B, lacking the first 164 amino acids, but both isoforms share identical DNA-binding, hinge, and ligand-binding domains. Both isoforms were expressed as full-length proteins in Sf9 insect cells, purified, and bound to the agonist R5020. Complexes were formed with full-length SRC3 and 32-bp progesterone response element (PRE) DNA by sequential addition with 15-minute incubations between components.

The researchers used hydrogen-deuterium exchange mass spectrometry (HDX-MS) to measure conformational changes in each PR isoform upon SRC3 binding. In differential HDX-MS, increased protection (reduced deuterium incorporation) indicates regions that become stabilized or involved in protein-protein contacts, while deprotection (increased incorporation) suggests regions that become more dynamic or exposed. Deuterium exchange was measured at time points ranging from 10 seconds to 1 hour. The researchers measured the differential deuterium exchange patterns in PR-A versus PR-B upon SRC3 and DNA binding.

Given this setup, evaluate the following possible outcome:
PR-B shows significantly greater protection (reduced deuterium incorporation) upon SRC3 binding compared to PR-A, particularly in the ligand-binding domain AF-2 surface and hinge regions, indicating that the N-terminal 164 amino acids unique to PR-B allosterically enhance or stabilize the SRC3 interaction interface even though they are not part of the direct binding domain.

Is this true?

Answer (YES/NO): NO